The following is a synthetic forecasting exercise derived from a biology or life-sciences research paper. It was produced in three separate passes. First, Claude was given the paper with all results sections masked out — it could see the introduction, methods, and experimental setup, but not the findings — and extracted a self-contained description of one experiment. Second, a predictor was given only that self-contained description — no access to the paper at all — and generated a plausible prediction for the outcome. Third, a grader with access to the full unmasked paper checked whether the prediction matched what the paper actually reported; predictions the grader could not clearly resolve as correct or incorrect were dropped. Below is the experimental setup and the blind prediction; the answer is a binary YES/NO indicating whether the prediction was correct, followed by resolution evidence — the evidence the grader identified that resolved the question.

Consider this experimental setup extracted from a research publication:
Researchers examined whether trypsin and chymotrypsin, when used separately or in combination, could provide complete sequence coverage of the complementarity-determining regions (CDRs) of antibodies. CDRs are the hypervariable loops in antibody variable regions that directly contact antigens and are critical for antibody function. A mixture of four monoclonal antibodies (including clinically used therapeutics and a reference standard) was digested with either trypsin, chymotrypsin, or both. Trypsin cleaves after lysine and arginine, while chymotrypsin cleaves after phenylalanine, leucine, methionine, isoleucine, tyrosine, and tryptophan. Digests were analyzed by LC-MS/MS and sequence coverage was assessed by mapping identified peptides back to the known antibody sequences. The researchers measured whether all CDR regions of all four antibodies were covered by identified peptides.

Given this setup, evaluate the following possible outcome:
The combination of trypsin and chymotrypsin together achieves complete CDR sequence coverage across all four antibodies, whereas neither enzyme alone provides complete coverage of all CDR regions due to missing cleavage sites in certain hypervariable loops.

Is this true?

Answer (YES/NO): NO